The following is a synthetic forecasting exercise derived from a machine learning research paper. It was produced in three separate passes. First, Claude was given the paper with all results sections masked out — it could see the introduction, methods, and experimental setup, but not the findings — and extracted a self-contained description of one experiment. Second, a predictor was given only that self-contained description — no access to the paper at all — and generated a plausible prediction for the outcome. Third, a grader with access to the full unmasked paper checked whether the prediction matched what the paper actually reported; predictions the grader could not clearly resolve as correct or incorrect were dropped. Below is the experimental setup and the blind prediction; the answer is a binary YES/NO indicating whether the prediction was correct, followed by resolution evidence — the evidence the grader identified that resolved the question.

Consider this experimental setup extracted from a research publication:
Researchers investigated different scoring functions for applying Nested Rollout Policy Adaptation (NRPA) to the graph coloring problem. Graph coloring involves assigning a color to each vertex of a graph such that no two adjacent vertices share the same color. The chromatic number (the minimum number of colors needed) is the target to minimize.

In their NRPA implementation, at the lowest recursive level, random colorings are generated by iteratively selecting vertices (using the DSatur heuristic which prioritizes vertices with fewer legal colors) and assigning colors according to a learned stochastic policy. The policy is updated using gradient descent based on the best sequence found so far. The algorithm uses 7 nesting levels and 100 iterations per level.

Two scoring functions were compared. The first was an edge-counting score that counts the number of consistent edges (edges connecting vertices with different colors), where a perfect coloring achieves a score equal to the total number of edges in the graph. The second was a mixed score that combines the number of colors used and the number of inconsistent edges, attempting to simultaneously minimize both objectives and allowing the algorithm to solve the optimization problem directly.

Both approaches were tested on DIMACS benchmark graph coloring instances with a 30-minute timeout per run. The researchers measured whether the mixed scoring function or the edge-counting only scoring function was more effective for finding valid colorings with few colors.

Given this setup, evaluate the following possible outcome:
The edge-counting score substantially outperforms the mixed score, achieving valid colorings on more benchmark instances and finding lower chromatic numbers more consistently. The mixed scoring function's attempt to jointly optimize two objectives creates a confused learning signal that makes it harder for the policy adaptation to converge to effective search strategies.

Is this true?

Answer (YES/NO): YES